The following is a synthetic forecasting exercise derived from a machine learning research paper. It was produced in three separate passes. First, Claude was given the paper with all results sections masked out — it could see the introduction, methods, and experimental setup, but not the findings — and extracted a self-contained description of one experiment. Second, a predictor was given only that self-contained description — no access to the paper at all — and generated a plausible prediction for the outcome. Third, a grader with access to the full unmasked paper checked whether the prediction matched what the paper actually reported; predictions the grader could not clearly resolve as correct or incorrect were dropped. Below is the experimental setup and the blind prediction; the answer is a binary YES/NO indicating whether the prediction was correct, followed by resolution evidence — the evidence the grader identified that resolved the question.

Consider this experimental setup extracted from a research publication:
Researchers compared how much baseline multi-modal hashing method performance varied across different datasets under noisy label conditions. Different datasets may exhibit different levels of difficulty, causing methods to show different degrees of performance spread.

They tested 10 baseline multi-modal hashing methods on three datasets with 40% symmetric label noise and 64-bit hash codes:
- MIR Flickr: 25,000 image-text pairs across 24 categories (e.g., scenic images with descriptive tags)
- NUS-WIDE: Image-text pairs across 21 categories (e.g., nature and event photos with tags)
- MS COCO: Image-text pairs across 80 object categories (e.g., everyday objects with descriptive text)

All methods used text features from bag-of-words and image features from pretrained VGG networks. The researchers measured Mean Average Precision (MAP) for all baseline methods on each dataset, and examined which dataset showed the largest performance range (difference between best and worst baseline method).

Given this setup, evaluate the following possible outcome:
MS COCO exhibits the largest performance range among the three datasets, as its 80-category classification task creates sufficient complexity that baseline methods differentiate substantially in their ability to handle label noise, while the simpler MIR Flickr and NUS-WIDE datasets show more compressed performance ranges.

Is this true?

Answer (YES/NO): YES